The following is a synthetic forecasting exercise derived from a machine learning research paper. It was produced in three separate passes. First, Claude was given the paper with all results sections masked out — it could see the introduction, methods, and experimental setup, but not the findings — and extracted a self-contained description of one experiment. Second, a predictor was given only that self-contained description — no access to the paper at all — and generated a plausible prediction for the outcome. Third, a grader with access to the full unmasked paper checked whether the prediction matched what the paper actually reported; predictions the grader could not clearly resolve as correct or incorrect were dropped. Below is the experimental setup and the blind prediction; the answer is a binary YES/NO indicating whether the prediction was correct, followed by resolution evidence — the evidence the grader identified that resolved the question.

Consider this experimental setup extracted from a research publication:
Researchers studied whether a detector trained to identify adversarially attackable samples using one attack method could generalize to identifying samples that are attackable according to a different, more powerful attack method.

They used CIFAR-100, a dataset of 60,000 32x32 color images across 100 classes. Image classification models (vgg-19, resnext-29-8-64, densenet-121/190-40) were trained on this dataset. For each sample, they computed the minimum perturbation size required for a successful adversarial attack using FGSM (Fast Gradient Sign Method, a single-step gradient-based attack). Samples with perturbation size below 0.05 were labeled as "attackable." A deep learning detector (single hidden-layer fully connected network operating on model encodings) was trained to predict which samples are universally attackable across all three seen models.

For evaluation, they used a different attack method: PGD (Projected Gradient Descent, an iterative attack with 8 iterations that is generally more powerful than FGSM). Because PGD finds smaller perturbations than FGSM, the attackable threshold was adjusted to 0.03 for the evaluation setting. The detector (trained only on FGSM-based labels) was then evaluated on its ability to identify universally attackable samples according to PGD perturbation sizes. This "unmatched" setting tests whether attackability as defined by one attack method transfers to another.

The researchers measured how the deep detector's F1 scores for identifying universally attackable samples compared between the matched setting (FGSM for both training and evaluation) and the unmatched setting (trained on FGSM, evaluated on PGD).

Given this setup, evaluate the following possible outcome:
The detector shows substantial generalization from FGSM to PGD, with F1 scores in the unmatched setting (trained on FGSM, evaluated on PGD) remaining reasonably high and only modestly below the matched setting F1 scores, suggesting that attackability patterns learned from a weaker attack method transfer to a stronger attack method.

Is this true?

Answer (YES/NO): NO